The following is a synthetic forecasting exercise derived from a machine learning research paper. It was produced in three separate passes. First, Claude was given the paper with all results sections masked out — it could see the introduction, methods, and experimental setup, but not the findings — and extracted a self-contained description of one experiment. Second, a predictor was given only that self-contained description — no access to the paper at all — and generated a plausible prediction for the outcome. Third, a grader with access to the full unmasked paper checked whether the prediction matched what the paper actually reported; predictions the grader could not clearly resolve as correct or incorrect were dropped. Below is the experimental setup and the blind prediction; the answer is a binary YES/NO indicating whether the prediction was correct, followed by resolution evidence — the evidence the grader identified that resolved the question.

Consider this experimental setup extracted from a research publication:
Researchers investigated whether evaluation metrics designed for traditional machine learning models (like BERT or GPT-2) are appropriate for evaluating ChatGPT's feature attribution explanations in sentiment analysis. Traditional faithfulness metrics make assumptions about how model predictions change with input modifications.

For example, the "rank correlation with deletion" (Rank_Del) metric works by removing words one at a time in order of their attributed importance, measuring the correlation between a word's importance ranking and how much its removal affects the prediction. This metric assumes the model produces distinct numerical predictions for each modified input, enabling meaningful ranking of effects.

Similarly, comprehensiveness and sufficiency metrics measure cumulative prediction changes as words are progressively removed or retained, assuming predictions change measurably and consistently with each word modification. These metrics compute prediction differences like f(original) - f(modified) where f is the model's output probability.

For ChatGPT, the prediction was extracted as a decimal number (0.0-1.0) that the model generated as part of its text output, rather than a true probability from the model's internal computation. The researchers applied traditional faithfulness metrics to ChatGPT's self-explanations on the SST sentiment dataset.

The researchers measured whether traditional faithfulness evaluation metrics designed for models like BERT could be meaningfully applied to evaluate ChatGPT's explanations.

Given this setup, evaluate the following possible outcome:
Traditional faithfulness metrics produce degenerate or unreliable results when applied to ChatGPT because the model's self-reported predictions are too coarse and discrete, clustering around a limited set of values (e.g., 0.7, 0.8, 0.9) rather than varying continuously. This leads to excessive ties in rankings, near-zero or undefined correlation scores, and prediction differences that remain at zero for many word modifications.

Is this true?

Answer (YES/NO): YES